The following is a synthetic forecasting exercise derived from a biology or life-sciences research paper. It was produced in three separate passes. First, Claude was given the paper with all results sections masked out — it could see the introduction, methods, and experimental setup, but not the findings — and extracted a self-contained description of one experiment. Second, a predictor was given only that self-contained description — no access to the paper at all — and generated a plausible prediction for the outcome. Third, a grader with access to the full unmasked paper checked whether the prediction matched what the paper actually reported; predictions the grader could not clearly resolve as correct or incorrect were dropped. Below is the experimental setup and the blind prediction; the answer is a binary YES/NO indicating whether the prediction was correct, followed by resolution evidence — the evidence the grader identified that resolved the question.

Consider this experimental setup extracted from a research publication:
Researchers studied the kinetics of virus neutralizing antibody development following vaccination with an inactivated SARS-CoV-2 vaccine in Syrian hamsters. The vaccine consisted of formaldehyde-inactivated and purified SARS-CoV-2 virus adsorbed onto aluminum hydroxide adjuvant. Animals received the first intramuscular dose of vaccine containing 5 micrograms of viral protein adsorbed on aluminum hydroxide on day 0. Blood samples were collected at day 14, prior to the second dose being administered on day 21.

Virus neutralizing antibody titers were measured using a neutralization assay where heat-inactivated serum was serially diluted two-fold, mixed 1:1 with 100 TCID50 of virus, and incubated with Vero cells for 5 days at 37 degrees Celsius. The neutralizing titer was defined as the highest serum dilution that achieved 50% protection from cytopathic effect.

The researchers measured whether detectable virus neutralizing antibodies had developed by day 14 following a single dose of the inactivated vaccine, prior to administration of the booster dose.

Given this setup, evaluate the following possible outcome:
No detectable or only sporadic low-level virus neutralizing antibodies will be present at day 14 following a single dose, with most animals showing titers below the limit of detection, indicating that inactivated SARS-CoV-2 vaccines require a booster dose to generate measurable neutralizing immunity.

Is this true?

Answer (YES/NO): NO